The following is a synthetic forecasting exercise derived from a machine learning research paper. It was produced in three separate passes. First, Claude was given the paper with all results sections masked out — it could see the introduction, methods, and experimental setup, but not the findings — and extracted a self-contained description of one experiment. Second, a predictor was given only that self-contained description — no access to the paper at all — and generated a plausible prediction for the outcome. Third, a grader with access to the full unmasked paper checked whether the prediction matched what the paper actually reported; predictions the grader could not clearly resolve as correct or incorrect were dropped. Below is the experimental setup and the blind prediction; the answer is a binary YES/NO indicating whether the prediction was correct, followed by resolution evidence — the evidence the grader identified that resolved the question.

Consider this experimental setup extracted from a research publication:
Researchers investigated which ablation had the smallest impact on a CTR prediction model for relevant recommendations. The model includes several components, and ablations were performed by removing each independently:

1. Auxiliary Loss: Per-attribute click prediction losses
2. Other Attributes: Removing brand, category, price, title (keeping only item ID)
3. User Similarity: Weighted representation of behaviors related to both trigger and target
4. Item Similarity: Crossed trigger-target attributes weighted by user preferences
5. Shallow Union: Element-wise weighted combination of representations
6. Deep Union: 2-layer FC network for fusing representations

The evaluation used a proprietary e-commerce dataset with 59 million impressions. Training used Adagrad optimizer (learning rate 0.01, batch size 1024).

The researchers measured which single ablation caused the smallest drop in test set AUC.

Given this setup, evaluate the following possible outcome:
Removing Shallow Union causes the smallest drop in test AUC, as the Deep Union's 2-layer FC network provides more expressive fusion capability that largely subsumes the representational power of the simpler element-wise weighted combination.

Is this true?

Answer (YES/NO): YES